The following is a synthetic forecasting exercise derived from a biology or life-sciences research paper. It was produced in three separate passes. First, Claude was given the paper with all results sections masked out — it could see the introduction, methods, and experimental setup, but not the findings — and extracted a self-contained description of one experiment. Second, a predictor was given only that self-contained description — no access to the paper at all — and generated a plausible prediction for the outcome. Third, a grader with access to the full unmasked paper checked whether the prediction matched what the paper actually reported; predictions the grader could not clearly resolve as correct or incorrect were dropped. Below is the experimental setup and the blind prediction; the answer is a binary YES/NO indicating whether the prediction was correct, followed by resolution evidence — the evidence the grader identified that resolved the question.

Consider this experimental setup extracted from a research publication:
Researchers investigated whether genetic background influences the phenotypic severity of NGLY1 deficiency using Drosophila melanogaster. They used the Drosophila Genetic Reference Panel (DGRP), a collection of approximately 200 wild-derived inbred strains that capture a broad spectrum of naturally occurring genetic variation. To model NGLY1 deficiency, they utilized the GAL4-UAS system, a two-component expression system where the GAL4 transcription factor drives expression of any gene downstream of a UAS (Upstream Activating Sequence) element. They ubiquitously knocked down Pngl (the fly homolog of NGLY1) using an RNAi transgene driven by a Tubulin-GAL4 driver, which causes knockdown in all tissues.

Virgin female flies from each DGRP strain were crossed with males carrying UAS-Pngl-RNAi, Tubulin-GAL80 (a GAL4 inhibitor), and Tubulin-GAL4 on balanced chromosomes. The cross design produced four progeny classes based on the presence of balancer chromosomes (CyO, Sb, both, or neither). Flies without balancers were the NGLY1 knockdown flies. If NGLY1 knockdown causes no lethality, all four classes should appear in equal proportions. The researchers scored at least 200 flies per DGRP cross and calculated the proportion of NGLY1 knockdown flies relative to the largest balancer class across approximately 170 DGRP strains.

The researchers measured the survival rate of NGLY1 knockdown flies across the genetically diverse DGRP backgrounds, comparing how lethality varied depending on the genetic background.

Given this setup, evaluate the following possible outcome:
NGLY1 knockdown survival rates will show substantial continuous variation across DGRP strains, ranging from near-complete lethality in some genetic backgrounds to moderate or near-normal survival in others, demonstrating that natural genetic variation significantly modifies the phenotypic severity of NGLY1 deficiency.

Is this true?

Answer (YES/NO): YES